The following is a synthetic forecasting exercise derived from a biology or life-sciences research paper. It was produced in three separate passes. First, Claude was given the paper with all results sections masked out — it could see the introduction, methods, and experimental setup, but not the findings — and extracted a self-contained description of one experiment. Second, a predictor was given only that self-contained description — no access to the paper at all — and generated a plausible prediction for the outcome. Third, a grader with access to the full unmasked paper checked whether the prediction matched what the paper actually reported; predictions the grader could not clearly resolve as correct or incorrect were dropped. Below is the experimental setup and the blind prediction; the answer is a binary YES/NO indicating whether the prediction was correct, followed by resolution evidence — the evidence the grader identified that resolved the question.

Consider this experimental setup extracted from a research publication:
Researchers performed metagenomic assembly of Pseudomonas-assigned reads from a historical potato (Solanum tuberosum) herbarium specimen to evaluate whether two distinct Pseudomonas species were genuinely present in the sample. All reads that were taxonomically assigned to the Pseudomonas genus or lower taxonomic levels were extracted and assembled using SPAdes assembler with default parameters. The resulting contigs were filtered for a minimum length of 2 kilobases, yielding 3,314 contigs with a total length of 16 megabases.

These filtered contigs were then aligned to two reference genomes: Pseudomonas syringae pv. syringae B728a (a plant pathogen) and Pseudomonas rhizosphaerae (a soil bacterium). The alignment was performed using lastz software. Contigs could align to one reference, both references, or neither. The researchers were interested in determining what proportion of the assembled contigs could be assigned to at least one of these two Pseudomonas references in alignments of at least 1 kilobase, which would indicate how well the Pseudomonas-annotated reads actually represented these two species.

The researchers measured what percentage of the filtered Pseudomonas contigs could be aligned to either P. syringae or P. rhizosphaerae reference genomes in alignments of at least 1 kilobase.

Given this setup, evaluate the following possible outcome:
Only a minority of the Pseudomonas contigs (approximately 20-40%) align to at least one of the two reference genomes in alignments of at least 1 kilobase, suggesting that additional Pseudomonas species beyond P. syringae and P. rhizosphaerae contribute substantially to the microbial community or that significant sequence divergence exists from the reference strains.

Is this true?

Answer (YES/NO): NO